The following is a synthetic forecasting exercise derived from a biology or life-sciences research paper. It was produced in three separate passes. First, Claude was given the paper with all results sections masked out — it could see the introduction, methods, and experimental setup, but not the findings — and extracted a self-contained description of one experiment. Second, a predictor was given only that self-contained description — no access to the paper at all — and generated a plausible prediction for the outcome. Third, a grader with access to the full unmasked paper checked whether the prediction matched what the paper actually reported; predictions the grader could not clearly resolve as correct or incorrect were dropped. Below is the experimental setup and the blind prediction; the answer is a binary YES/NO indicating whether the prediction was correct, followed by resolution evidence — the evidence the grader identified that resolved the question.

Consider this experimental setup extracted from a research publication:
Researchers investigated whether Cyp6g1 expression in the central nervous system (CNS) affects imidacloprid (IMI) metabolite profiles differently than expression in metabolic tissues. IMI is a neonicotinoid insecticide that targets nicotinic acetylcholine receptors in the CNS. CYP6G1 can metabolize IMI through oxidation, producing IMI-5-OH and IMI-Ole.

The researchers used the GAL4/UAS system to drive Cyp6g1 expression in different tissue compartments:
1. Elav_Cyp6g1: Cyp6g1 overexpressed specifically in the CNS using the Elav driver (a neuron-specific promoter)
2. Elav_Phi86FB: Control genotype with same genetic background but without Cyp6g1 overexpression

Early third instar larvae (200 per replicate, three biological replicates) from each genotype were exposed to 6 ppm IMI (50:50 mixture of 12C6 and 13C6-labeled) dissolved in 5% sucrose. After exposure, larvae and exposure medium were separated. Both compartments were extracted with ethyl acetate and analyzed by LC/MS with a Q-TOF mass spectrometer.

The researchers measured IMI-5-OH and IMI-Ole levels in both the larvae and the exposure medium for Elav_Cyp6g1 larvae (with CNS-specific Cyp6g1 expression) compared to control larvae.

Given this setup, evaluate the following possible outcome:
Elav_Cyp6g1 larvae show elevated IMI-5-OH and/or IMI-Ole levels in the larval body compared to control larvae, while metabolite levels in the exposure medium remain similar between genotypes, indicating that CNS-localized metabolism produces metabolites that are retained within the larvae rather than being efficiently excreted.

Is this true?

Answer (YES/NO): NO